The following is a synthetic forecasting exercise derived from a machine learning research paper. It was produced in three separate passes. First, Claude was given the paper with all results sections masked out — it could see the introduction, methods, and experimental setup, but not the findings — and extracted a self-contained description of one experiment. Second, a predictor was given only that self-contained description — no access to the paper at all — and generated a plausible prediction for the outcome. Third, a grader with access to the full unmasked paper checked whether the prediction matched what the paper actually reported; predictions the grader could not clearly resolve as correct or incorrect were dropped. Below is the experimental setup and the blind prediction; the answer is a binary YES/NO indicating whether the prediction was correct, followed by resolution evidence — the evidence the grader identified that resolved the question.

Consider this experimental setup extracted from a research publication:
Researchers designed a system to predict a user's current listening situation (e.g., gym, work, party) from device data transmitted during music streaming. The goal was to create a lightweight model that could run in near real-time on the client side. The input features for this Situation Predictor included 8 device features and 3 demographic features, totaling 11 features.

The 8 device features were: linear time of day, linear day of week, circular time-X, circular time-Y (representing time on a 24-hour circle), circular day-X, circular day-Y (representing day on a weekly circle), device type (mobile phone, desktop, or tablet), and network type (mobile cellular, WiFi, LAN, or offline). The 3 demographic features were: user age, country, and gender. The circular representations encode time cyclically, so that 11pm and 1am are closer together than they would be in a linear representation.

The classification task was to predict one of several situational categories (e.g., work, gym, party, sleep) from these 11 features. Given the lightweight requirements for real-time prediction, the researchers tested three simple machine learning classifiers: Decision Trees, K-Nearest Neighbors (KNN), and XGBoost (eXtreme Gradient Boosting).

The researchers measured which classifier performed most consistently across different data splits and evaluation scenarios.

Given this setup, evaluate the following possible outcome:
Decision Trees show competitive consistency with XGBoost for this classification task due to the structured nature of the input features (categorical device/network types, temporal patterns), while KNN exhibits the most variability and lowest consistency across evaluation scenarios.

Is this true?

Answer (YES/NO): NO